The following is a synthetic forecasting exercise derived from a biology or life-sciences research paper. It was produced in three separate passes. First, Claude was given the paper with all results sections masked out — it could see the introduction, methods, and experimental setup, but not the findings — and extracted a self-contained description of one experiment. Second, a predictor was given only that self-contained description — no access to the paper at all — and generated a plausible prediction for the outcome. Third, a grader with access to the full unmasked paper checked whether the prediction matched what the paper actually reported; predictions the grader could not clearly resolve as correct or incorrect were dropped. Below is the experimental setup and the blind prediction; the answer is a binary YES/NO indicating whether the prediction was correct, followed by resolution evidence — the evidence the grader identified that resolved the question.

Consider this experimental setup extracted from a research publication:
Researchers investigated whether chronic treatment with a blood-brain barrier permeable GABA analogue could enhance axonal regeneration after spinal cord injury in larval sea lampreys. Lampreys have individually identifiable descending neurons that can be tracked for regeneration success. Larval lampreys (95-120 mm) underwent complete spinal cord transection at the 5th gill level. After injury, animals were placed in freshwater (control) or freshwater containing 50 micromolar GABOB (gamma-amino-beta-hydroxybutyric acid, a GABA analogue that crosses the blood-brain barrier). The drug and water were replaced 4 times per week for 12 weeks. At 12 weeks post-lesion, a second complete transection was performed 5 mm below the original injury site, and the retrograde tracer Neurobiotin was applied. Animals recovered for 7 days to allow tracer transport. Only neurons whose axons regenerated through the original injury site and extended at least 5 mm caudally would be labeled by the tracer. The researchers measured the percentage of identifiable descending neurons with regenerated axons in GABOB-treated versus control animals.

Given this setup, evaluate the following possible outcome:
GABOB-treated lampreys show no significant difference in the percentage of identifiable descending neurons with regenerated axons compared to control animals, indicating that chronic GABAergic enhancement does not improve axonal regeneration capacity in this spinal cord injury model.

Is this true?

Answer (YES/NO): NO